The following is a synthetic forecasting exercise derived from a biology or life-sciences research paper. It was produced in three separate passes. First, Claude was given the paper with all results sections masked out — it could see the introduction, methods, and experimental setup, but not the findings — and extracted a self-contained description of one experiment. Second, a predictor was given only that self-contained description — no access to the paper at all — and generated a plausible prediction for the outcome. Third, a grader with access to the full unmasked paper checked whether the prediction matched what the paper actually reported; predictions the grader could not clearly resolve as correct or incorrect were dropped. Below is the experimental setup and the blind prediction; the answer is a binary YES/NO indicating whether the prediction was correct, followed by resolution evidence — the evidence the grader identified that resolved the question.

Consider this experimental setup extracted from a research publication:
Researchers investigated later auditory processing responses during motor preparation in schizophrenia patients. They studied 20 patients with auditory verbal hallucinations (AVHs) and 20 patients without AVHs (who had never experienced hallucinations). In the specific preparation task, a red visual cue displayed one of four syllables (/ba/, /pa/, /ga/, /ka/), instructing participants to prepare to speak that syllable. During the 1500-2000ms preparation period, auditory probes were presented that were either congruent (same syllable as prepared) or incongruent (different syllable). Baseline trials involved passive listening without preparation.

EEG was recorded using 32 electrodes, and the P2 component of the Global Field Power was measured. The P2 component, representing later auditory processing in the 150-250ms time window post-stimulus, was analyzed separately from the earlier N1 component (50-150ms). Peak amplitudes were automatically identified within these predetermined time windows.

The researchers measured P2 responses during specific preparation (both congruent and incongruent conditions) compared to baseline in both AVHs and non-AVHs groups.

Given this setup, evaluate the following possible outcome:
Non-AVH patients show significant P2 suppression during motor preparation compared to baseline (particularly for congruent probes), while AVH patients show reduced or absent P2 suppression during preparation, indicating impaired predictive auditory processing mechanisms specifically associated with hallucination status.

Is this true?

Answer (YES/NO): YES